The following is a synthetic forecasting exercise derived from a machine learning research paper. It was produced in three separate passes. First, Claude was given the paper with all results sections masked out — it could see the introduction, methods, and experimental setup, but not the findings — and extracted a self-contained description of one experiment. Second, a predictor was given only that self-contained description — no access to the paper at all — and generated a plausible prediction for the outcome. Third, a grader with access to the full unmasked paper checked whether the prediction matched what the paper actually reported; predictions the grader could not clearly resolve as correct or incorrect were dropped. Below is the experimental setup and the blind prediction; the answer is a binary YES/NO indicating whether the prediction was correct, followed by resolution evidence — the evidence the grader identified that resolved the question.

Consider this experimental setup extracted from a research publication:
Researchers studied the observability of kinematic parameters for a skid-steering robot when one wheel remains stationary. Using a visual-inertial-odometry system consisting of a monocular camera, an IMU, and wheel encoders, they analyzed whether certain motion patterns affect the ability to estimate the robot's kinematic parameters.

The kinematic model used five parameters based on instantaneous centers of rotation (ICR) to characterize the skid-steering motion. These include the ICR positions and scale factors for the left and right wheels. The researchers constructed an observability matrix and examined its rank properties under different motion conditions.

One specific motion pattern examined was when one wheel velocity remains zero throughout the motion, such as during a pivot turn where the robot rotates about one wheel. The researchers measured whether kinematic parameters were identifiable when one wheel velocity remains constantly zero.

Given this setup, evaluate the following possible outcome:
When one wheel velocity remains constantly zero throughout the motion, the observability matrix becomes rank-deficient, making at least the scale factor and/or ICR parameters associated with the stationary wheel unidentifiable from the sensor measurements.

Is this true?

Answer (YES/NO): YES